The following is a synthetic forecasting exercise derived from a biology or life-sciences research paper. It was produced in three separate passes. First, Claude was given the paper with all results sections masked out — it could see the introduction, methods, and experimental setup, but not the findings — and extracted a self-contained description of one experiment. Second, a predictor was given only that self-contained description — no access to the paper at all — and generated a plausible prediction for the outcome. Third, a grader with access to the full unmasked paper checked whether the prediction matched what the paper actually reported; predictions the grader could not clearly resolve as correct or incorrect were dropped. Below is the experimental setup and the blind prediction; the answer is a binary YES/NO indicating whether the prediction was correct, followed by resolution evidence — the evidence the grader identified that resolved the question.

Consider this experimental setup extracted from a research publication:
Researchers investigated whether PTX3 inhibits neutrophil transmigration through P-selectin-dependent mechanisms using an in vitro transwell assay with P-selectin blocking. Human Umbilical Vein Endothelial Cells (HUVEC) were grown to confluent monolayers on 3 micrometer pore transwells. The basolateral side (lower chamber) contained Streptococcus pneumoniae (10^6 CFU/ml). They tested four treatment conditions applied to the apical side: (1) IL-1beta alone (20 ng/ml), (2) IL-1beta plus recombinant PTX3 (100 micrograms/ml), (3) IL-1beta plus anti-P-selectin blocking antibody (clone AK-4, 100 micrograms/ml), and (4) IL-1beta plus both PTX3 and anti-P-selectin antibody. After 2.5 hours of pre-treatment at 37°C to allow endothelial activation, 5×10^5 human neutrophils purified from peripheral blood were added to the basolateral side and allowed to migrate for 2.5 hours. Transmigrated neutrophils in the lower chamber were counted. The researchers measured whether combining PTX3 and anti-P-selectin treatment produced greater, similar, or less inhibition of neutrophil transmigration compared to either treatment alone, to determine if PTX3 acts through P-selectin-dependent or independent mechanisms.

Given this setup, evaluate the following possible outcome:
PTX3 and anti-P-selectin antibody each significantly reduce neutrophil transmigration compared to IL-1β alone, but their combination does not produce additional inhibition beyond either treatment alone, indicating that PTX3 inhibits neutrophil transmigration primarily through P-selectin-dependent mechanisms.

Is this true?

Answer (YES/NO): YES